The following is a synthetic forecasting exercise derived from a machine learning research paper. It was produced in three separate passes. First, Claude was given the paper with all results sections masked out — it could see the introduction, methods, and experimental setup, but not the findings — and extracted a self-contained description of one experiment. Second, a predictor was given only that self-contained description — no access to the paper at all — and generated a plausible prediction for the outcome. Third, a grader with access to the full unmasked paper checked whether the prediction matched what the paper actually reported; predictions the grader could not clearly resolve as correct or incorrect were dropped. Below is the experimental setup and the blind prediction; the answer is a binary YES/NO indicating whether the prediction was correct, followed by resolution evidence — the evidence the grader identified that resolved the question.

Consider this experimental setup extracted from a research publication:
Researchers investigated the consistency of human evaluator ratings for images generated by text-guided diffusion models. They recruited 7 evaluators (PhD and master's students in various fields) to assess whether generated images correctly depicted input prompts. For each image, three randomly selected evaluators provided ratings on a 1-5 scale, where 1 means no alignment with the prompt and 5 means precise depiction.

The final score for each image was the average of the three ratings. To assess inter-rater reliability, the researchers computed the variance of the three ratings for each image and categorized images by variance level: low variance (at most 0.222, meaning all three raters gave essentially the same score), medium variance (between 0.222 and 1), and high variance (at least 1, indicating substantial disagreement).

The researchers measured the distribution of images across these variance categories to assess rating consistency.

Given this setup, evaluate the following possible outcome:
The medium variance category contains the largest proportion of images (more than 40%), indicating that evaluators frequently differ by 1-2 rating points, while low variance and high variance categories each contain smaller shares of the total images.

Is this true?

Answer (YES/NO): NO